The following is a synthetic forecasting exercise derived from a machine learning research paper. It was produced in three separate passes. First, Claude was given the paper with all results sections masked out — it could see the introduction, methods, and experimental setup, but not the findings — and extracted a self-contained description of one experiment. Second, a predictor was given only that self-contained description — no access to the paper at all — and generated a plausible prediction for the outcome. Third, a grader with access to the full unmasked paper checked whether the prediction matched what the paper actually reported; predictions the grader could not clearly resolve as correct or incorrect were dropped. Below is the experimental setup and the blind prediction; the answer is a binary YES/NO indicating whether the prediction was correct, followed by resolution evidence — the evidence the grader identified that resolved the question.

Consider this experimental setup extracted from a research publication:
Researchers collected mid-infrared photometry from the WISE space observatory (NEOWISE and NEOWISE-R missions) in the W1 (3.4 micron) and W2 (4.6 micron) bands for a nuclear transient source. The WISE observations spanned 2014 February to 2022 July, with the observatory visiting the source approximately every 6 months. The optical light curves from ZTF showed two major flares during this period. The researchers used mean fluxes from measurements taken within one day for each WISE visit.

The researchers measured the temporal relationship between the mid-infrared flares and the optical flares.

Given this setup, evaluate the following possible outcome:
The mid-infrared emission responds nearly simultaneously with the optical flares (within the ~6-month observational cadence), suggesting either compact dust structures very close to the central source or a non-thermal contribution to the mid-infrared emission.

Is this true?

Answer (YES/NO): NO